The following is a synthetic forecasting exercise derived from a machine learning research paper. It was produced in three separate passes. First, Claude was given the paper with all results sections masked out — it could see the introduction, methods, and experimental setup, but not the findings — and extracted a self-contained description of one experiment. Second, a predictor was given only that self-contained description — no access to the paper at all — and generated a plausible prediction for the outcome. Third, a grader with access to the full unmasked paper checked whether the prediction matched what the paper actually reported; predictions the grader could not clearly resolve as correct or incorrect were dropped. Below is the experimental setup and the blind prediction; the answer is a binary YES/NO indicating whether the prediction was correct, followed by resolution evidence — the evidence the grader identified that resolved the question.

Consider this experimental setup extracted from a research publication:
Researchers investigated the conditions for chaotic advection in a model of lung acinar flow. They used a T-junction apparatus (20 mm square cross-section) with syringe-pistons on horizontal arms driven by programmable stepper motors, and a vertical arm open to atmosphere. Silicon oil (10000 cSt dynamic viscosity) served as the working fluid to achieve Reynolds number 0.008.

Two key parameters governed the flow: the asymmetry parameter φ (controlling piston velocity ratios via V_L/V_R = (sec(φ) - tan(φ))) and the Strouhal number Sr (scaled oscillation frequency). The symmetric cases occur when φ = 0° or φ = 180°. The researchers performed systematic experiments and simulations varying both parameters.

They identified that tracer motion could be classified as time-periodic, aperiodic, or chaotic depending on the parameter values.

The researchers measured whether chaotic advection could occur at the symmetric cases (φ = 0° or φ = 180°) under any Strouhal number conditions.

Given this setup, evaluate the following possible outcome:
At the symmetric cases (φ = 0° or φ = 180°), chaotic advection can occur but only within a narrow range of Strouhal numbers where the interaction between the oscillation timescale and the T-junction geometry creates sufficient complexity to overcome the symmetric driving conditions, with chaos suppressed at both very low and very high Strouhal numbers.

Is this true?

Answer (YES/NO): NO